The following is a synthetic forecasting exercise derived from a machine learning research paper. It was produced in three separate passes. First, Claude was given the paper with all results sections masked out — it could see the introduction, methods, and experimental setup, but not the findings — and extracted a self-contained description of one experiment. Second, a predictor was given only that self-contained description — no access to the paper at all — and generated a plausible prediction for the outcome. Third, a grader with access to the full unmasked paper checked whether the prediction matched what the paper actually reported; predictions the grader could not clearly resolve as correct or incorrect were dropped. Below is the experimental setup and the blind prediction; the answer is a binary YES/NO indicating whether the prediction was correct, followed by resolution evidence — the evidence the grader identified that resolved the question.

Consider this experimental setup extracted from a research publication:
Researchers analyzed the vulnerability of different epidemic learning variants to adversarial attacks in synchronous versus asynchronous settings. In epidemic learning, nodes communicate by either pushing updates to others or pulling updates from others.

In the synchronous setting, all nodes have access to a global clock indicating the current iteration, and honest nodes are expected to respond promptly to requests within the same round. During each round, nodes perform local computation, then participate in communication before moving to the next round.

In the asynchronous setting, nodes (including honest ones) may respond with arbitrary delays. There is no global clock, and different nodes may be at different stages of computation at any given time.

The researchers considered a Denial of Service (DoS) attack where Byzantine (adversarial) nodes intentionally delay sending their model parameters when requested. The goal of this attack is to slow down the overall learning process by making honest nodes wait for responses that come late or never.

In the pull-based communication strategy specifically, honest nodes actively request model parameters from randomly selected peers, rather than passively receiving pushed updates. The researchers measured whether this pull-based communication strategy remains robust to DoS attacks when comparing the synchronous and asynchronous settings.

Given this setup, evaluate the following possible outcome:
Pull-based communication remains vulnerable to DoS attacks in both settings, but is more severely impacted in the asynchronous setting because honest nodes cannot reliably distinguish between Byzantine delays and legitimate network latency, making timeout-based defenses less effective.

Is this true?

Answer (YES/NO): NO